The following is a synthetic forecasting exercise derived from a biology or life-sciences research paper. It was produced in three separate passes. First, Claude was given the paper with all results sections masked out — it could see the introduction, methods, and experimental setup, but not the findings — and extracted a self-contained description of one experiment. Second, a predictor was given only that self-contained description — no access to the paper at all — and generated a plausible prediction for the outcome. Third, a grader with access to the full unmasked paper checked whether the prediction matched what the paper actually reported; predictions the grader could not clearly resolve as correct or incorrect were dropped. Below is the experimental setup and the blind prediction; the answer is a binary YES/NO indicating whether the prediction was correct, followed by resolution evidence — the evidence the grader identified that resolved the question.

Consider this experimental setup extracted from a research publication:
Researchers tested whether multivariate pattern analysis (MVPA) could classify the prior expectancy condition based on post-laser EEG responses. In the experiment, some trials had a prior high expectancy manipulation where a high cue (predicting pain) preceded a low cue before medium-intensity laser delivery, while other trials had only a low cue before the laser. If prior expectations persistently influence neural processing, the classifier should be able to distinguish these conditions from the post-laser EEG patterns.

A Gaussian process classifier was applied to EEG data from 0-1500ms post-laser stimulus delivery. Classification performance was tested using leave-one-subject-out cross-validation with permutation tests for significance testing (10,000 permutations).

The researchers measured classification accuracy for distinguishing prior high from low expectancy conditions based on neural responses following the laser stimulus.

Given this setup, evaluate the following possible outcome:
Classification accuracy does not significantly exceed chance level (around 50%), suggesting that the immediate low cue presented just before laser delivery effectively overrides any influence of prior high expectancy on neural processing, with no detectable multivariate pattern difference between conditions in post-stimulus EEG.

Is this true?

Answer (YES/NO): NO